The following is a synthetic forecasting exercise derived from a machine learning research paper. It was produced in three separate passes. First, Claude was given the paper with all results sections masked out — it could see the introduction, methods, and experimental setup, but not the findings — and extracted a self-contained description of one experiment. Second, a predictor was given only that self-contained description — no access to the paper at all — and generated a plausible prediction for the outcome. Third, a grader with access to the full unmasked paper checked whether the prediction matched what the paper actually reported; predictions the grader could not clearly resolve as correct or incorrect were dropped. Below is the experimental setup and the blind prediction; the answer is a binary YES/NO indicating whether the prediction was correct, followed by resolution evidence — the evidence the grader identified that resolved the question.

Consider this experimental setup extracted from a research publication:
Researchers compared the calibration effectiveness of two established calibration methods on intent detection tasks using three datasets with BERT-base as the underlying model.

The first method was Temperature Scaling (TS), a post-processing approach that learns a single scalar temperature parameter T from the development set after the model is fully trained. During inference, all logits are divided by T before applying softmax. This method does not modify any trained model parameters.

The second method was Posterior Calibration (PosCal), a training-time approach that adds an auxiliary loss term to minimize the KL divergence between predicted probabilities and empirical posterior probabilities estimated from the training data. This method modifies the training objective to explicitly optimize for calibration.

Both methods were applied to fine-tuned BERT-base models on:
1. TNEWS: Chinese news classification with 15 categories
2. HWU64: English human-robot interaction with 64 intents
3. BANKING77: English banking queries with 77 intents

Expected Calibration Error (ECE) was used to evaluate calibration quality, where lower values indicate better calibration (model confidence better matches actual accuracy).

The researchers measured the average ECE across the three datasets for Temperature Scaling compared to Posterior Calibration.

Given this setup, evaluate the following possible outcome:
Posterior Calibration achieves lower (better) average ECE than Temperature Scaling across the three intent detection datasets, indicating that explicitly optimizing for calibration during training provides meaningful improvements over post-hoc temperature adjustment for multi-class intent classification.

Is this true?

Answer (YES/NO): NO